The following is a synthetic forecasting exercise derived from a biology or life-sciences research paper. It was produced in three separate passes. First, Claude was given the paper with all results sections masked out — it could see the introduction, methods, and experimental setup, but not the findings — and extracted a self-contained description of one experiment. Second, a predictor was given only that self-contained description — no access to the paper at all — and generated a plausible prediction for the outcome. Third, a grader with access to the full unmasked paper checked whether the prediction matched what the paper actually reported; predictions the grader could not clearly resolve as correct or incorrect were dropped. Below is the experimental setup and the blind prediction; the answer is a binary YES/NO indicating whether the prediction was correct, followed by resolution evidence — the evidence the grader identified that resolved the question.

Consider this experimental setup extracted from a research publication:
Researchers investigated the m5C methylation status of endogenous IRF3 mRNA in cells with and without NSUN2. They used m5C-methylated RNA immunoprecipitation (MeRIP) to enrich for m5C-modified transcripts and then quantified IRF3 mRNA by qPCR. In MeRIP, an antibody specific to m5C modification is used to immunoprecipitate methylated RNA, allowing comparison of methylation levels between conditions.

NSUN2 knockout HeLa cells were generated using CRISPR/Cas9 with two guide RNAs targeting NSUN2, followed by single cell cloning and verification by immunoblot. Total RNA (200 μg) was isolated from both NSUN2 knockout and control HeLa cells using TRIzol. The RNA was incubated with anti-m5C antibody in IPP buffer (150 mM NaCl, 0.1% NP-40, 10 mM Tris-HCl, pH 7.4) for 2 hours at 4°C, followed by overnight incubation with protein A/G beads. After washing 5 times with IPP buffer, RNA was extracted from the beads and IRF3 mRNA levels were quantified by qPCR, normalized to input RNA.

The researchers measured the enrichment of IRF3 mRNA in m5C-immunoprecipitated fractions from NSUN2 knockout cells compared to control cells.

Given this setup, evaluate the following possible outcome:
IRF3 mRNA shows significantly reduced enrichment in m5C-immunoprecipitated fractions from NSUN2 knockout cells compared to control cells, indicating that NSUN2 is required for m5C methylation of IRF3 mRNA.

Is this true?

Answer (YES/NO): YES